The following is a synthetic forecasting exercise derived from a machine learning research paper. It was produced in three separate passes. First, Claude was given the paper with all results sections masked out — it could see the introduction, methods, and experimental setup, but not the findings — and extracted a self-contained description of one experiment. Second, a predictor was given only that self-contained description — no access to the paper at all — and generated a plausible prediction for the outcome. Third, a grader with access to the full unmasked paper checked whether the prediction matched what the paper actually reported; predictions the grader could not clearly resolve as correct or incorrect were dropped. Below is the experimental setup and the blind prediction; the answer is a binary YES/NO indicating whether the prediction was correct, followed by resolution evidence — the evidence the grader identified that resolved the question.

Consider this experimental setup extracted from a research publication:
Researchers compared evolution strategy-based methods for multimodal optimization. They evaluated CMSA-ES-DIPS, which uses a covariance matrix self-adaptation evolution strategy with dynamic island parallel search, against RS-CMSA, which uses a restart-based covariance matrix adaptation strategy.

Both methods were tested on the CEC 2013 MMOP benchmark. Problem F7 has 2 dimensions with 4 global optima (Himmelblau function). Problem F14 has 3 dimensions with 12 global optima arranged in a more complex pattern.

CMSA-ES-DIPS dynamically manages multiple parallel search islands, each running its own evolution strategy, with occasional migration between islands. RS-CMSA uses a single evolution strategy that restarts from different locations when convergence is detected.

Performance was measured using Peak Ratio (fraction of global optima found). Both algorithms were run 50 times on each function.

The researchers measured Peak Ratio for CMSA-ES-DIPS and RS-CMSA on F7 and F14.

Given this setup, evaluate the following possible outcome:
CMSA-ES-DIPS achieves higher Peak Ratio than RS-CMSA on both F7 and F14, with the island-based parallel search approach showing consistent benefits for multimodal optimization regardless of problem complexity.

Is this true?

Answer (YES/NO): NO